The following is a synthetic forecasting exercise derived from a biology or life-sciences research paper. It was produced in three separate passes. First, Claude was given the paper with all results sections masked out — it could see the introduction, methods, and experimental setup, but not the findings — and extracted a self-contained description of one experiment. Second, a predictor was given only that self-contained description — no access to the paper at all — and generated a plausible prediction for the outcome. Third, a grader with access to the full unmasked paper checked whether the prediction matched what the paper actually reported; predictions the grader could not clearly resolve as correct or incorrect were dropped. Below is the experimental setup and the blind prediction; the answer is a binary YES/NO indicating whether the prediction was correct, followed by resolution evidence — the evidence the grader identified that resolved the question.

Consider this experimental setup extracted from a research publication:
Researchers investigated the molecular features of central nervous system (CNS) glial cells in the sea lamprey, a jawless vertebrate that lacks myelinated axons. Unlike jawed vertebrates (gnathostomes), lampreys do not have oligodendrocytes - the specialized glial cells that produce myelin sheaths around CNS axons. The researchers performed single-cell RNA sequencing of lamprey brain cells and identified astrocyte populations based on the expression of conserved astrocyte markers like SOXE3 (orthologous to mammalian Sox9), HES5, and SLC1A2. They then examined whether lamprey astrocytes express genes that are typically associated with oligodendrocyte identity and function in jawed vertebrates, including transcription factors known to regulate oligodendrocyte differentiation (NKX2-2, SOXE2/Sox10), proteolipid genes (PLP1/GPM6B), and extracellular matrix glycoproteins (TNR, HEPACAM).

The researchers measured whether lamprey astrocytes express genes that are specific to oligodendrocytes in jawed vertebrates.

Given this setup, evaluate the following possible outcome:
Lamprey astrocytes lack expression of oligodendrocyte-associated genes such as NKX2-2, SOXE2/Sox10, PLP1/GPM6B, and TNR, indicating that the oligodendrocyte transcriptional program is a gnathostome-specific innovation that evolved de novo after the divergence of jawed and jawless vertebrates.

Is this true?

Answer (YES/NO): NO